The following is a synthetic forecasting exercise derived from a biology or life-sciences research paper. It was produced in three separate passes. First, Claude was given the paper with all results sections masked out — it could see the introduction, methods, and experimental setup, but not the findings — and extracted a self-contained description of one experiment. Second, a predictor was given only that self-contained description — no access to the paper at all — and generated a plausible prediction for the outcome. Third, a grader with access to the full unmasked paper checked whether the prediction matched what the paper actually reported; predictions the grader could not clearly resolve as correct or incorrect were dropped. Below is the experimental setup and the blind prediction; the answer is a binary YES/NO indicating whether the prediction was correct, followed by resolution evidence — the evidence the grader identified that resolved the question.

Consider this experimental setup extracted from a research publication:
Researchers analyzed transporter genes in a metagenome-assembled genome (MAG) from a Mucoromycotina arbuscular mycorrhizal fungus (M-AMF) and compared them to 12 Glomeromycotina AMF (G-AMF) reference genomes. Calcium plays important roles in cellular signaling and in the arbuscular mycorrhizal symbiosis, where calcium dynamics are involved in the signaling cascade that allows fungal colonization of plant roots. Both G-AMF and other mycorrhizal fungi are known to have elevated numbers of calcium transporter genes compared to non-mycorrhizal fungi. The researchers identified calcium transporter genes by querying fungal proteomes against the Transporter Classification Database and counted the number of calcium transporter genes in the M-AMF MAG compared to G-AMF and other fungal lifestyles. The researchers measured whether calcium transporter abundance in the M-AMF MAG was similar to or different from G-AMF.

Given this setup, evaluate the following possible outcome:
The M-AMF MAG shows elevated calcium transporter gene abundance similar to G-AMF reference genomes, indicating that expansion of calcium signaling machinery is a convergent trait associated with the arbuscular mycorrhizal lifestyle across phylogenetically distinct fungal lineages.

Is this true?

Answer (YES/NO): YES